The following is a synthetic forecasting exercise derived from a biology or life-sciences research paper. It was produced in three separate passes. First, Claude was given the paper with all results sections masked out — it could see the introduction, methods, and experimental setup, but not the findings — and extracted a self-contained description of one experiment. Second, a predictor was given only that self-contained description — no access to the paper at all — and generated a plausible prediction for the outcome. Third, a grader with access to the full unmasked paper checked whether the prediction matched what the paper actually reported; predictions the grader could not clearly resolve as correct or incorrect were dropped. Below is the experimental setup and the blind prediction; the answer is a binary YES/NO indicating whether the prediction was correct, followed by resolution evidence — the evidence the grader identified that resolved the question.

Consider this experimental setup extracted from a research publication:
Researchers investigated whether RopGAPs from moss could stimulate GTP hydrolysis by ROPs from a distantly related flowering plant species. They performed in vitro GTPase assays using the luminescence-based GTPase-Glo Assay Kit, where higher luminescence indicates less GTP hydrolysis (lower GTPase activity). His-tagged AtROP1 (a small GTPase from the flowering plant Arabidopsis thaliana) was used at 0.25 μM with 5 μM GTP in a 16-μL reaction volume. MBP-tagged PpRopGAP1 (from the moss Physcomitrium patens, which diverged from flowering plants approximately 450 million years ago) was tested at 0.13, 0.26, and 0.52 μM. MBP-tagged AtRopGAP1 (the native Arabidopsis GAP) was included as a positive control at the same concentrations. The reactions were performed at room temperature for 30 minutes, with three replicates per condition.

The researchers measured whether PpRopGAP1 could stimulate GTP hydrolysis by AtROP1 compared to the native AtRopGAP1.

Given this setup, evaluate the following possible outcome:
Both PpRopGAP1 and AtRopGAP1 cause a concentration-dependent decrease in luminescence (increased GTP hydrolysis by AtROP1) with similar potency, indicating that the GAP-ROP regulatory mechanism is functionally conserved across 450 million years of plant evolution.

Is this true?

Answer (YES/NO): NO